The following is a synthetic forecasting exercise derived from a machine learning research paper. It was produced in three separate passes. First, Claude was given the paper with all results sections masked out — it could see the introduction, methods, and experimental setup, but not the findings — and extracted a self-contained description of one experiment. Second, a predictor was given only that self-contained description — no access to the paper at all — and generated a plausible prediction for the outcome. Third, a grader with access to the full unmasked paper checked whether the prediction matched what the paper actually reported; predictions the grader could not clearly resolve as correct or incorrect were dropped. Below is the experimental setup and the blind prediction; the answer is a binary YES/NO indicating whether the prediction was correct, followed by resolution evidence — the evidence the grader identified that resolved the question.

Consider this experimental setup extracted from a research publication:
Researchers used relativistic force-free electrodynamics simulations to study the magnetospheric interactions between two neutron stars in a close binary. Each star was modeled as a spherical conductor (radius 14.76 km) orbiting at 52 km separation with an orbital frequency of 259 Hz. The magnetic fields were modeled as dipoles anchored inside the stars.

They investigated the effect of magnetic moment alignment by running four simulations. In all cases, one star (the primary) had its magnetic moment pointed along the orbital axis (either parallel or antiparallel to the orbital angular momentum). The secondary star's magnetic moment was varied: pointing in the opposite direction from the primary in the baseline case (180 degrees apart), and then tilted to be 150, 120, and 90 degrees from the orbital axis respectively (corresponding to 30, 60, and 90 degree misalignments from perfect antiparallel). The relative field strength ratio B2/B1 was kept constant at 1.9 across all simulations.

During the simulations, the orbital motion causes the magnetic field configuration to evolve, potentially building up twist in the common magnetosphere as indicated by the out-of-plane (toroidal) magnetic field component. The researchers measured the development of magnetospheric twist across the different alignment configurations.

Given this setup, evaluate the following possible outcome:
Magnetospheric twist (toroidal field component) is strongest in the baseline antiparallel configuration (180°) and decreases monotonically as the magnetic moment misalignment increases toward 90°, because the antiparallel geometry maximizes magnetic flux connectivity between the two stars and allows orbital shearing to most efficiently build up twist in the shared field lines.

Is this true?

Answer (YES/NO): YES